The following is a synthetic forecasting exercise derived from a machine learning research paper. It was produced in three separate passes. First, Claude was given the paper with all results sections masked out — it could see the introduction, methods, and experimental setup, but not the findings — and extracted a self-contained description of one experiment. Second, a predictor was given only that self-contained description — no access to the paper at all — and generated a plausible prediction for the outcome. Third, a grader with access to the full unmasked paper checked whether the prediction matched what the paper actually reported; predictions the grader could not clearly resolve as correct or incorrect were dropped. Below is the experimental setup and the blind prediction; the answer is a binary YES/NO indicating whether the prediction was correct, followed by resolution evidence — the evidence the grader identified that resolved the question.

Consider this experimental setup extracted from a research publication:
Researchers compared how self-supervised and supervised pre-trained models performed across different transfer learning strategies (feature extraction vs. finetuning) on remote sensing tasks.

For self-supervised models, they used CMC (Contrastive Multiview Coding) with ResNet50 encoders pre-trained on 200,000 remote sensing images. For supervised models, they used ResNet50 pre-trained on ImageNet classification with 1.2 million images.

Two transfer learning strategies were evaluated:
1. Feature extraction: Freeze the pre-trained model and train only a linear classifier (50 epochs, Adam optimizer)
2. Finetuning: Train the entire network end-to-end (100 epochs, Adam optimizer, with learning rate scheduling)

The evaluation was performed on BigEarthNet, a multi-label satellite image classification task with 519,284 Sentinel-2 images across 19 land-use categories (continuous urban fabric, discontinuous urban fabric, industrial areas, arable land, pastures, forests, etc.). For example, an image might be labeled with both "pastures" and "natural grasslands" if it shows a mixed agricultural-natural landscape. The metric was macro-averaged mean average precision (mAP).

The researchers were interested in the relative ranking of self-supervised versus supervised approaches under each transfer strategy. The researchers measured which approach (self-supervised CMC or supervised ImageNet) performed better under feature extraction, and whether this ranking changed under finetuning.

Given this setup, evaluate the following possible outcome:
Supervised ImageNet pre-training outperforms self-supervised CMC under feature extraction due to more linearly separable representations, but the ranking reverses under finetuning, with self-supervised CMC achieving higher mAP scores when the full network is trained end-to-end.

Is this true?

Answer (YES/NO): NO